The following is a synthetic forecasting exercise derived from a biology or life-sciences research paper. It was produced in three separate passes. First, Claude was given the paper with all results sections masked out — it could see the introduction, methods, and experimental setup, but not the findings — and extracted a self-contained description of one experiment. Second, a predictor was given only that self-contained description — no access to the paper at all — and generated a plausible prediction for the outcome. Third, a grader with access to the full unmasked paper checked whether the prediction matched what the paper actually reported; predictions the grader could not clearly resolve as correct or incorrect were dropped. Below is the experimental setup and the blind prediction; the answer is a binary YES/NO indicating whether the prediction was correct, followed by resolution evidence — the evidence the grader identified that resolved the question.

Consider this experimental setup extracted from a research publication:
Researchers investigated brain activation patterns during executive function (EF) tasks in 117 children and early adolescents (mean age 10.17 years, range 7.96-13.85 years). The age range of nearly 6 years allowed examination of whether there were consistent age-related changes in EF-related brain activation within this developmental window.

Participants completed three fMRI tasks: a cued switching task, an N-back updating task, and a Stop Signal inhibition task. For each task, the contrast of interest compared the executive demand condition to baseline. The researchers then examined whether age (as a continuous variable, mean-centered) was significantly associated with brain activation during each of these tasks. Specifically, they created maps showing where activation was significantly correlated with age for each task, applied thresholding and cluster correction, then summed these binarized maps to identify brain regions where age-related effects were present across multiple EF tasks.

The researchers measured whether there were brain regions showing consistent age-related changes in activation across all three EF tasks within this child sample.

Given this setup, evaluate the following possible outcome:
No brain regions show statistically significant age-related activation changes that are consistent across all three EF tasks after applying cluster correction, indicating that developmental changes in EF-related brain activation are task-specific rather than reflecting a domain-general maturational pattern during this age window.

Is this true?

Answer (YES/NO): YES